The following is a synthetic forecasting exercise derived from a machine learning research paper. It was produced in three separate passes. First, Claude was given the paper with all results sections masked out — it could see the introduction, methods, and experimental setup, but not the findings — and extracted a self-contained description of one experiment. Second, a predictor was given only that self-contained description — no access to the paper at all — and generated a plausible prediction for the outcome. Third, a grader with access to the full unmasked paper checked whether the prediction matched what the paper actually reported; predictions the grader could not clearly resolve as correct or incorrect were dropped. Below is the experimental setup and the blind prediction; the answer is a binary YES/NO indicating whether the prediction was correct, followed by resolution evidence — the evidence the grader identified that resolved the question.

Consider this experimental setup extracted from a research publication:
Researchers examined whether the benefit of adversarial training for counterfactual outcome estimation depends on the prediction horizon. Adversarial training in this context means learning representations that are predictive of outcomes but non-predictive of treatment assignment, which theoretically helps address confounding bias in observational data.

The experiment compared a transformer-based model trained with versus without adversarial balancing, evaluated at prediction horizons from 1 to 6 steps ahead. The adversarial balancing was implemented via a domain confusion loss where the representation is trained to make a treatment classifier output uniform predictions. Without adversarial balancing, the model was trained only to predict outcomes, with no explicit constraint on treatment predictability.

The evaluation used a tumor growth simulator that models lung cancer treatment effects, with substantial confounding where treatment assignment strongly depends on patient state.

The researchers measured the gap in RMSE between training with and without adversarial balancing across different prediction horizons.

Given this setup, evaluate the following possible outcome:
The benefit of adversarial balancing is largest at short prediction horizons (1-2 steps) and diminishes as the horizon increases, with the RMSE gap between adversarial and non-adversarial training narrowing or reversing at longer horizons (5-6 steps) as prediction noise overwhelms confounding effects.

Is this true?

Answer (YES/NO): NO